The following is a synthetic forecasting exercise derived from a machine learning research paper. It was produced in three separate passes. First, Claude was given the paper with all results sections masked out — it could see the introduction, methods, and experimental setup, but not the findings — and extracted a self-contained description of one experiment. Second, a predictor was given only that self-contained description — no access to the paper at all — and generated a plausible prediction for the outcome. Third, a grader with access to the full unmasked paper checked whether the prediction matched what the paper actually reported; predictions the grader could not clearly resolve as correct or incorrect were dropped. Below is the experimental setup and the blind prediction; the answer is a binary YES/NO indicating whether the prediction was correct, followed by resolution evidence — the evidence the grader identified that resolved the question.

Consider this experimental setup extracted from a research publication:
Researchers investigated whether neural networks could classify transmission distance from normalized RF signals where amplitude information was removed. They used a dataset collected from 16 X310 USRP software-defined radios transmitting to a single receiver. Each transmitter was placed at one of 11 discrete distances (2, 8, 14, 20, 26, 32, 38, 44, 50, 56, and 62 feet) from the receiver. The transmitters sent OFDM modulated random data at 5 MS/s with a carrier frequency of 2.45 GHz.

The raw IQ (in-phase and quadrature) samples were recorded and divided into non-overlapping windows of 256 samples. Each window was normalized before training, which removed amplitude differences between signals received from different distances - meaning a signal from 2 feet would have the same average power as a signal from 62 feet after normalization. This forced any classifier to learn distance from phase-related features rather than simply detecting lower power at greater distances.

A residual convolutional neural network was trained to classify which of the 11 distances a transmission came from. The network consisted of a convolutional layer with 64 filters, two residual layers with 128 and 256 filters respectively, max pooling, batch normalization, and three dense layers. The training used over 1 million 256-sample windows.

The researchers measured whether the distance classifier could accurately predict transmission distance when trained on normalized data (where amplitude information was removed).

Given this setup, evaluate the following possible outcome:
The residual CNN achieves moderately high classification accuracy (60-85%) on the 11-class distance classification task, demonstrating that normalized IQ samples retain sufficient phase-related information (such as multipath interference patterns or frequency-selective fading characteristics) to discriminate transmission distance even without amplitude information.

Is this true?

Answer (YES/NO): NO